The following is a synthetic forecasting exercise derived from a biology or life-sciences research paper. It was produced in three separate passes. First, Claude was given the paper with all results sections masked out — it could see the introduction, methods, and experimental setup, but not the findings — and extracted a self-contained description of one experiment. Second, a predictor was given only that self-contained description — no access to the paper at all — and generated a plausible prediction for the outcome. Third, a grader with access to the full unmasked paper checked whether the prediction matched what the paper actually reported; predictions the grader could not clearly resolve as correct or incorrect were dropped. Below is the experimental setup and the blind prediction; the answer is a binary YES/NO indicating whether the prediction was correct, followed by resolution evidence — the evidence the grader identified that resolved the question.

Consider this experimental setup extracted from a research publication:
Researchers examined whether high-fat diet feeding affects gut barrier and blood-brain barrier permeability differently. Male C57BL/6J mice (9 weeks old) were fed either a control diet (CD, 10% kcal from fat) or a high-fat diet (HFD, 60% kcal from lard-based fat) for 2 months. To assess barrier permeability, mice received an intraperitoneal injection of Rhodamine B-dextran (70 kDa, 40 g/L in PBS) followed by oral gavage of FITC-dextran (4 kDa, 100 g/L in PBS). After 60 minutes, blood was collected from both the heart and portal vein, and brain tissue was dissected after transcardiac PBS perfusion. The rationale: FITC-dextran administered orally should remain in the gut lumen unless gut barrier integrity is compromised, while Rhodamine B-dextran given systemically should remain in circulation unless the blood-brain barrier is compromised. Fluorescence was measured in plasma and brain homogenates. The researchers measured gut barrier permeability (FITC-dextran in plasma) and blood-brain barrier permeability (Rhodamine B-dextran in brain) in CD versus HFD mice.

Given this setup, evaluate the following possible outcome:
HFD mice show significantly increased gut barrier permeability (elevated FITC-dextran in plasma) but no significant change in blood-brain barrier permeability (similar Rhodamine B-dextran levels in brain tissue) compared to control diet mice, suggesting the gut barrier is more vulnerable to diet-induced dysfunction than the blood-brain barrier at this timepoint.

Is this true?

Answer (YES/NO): NO